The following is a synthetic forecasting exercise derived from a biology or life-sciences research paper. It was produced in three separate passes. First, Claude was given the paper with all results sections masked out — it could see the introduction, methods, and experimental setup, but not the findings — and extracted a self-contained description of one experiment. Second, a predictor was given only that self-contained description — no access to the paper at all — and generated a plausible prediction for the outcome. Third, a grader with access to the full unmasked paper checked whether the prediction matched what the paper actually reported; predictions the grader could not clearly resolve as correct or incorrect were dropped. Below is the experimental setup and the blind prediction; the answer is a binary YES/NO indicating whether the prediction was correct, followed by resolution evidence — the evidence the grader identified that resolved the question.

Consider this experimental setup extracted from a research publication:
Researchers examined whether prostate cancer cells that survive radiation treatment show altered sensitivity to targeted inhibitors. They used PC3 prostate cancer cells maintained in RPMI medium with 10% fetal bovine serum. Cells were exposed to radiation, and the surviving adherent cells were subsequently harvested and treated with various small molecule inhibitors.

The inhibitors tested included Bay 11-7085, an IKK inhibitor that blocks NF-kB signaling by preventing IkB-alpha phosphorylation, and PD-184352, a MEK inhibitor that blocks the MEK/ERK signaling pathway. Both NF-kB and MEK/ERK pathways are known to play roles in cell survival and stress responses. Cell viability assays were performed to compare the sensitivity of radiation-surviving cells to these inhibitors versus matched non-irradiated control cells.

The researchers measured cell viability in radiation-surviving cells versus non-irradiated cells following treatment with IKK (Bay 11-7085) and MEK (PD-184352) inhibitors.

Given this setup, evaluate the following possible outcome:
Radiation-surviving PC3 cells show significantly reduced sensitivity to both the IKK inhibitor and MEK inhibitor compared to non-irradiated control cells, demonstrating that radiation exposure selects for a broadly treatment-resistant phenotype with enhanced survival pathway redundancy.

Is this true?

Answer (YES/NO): YES